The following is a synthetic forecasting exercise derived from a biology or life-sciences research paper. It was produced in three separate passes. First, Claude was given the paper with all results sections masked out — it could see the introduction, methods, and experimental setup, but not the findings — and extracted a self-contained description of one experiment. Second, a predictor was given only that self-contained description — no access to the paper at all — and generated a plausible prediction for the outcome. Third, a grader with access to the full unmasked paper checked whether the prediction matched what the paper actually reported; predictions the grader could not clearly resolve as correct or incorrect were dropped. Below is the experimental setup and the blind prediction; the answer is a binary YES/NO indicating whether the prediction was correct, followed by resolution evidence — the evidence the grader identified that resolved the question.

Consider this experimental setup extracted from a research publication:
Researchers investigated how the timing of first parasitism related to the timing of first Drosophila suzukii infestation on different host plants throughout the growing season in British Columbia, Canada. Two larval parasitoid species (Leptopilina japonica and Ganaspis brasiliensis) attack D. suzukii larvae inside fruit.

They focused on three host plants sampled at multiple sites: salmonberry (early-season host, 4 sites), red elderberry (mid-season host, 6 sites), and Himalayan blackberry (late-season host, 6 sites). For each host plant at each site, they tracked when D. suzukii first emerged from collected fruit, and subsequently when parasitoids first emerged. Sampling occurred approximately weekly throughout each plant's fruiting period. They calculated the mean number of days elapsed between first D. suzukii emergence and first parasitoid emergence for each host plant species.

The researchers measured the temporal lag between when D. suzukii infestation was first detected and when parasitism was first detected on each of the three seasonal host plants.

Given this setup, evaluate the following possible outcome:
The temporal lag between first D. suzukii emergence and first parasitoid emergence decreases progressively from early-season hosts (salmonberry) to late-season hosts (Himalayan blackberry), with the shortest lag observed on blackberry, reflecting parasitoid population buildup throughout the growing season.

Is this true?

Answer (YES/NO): NO